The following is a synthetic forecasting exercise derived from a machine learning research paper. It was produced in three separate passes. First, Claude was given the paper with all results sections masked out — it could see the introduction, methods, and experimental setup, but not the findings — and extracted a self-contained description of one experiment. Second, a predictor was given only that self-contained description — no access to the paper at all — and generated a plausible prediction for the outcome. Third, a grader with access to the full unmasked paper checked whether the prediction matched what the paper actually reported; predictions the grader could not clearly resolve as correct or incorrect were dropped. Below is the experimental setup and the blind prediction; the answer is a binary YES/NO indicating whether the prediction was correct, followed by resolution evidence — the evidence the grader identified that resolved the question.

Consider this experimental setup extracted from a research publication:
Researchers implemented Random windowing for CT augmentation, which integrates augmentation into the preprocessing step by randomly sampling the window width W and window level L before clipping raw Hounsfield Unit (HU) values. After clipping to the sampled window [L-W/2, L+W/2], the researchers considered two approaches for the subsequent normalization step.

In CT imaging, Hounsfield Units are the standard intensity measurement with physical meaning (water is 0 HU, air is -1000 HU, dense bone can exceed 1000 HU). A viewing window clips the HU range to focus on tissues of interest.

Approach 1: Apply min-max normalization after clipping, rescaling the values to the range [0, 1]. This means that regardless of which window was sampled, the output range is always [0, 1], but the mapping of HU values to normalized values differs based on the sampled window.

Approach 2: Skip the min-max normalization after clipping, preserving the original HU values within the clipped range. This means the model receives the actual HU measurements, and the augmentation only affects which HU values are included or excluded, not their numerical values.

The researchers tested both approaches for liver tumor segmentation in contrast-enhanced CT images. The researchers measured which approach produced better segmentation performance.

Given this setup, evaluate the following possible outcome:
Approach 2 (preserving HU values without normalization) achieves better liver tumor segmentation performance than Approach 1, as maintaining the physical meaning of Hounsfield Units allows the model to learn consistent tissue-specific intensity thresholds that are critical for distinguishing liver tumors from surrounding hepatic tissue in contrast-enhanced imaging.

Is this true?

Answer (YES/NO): NO